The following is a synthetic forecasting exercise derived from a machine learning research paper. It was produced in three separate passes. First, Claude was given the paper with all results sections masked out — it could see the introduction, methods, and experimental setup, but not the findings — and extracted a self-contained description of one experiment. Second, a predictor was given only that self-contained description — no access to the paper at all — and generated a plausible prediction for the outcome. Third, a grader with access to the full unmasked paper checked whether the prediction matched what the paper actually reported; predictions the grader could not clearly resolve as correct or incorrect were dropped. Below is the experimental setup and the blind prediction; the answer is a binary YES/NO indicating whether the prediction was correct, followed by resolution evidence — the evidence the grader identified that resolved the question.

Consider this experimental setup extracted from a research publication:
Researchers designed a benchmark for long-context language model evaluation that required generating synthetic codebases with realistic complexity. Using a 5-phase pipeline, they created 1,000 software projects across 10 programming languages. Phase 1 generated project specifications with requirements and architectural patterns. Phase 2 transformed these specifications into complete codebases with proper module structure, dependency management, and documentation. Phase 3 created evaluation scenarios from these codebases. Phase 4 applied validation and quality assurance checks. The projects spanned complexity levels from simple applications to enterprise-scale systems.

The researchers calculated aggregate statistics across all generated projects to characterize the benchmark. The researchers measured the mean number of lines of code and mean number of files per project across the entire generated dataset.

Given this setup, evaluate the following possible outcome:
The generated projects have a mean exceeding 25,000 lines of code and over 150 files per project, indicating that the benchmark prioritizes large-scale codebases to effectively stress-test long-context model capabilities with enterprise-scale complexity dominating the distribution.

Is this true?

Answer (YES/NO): NO